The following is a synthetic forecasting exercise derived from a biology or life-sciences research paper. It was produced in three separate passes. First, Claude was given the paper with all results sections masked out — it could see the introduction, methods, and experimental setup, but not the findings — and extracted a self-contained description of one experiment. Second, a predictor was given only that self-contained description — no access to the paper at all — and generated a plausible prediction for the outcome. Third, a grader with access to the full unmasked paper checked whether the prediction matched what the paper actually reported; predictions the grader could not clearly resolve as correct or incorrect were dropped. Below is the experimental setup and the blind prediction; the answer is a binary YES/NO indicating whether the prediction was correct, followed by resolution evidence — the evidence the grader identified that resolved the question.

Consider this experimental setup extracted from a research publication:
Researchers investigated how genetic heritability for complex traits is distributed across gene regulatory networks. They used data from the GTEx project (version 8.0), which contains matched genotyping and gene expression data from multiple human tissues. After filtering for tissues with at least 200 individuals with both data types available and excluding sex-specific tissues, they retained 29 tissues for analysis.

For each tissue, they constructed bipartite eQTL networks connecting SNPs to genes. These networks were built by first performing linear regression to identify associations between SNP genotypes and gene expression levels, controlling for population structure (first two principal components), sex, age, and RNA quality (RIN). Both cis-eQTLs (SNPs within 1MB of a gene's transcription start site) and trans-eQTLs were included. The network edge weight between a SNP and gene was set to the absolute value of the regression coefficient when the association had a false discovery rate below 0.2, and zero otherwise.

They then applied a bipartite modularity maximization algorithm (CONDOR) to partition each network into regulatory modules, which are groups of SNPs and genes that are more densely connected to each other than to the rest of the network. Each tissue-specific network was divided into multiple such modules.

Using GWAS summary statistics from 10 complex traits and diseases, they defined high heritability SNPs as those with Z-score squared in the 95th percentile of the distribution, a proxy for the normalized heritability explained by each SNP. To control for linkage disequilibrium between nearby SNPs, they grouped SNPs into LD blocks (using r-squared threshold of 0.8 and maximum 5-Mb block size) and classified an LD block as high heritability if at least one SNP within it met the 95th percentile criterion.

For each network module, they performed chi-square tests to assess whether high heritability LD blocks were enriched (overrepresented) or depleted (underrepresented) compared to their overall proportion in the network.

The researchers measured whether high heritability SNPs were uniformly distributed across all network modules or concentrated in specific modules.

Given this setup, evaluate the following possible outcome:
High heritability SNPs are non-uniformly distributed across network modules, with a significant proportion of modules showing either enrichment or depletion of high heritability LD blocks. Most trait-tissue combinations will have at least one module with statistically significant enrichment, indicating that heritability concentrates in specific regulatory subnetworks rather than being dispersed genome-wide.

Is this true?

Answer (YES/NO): YES